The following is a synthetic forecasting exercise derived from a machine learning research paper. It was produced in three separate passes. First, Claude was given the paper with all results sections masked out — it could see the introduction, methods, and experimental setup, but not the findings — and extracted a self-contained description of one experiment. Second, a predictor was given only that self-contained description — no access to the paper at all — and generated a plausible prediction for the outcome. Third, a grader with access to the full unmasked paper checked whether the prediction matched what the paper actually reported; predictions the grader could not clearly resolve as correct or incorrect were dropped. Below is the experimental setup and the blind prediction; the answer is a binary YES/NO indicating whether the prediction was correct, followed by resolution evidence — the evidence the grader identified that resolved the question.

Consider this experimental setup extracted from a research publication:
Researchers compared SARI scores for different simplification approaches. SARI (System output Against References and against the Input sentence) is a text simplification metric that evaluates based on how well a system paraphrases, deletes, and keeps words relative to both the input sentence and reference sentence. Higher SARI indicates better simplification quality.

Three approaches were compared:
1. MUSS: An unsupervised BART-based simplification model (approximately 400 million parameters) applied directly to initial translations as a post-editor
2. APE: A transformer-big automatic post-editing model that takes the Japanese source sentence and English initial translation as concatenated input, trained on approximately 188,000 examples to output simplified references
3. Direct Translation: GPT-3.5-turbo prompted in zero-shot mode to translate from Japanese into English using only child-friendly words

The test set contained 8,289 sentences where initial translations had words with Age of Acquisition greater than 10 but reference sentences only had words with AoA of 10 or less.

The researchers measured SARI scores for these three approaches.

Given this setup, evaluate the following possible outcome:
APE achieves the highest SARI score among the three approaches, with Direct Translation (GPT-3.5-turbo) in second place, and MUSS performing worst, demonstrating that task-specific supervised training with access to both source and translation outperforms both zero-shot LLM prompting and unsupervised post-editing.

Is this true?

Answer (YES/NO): YES